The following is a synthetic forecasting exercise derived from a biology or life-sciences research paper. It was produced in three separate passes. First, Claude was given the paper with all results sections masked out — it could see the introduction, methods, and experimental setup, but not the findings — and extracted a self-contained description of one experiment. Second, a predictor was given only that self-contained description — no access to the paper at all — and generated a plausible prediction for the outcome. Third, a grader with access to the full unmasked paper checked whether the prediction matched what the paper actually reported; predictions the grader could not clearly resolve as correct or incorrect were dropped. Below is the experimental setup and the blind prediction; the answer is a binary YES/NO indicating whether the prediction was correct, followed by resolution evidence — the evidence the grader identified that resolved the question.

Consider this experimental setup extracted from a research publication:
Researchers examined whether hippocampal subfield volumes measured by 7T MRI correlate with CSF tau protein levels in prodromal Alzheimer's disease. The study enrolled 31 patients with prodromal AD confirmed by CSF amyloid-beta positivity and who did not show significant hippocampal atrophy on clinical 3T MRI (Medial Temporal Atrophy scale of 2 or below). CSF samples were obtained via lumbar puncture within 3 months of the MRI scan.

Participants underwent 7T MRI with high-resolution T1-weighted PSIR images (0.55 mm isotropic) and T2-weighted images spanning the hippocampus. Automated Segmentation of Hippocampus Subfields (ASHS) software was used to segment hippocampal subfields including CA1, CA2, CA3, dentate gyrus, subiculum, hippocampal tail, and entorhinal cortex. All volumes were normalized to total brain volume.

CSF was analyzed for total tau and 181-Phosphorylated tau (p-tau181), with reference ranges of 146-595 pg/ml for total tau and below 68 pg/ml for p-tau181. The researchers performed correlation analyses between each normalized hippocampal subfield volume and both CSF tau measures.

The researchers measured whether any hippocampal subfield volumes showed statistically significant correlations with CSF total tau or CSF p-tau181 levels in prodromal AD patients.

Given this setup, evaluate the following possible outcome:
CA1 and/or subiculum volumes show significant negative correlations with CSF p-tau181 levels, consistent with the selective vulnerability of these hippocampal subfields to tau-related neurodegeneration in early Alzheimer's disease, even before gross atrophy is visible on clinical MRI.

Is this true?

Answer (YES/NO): NO